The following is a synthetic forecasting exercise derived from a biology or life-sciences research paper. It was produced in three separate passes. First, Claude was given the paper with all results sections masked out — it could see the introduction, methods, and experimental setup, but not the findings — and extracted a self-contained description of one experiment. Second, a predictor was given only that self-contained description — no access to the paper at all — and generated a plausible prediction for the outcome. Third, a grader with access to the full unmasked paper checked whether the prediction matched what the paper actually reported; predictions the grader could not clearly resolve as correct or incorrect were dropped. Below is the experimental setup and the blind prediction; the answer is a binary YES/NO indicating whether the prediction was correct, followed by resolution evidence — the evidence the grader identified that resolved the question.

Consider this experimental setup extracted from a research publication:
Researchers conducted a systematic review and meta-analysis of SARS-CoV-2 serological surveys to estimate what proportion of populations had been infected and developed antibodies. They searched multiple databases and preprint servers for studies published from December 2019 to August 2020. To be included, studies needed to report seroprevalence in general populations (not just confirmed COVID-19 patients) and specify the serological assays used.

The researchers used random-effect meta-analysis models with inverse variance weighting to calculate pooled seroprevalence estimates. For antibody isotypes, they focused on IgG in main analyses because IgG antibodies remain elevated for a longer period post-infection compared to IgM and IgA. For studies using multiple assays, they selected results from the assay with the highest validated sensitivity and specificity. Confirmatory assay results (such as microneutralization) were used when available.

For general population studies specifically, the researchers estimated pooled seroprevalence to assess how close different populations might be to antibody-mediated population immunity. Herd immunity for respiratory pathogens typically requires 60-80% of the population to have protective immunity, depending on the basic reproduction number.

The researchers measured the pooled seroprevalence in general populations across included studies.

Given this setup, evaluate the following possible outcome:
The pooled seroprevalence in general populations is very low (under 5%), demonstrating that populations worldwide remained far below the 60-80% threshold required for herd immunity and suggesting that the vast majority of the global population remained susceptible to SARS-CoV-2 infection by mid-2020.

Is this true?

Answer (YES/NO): NO